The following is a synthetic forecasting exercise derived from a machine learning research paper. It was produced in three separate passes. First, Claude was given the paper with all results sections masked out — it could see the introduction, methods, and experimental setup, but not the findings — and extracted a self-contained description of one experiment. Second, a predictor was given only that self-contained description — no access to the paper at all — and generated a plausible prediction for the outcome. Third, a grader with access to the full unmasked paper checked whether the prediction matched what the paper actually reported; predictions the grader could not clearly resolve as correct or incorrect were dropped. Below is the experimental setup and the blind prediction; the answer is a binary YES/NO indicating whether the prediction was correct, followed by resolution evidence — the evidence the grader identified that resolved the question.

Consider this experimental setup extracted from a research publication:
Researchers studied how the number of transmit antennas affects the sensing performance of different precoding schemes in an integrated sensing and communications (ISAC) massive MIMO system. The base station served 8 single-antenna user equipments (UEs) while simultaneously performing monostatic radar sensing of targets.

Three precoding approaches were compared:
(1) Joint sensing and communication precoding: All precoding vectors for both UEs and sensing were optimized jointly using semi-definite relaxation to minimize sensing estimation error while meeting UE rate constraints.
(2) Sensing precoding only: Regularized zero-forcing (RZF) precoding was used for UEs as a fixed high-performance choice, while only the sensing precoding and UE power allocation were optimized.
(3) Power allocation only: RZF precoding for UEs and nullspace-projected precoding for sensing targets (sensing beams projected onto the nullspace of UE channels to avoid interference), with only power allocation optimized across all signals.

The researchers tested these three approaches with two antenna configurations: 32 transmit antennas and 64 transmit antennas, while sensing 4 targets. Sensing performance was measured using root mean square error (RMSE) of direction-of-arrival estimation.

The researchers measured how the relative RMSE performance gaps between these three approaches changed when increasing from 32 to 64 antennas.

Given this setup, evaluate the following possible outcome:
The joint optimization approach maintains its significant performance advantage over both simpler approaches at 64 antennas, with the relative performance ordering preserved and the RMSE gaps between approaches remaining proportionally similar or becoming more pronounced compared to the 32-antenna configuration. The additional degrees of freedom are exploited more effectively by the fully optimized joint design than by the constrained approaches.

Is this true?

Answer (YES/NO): NO